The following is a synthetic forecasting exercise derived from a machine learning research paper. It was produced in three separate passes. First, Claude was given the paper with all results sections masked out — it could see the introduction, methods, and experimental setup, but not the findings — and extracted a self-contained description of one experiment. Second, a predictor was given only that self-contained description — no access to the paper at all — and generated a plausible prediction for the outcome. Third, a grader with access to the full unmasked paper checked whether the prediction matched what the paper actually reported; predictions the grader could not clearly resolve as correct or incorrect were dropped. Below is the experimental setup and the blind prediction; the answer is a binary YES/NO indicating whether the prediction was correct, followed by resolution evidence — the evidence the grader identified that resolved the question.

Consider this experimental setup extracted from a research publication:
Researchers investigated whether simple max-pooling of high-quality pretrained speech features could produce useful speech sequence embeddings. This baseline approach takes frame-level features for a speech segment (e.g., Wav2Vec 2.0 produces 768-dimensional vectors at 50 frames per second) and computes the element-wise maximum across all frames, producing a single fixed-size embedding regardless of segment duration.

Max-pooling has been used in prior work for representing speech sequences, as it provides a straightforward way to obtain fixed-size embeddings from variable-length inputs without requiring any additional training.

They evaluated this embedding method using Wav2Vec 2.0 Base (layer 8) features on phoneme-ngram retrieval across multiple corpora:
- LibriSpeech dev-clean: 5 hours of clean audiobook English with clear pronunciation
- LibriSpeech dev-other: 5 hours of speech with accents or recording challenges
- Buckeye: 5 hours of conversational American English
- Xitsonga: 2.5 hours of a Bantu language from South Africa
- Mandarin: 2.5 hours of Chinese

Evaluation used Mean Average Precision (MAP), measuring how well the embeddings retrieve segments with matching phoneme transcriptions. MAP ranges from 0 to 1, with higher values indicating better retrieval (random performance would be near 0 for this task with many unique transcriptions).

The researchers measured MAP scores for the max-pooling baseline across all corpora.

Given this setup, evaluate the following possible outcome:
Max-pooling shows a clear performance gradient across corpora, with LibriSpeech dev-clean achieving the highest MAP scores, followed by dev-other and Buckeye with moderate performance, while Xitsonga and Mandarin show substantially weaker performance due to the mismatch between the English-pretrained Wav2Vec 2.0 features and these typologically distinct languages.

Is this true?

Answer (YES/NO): NO